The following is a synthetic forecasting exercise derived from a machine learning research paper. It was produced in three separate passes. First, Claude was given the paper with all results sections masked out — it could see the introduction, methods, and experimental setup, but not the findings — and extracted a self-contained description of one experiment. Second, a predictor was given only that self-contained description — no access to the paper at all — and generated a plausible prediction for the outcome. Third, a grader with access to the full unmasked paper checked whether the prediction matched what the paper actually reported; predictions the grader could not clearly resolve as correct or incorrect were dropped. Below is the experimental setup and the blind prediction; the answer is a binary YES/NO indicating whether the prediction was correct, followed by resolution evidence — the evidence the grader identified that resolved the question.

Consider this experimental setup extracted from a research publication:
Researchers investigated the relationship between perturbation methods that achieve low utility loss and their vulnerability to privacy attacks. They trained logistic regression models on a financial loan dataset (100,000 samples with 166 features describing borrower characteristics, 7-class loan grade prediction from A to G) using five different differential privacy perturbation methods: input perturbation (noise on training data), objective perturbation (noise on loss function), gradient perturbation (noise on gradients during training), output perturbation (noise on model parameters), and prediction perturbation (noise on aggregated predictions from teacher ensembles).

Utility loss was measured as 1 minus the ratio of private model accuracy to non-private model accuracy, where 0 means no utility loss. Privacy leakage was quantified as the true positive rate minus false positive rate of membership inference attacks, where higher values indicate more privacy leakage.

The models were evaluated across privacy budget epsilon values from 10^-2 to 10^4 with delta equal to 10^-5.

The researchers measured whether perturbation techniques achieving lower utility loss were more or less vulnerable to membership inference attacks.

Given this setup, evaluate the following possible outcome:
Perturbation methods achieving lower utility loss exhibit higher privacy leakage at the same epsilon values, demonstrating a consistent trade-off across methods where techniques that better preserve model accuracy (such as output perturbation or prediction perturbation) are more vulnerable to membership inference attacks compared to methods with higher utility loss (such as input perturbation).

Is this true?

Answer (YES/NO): NO